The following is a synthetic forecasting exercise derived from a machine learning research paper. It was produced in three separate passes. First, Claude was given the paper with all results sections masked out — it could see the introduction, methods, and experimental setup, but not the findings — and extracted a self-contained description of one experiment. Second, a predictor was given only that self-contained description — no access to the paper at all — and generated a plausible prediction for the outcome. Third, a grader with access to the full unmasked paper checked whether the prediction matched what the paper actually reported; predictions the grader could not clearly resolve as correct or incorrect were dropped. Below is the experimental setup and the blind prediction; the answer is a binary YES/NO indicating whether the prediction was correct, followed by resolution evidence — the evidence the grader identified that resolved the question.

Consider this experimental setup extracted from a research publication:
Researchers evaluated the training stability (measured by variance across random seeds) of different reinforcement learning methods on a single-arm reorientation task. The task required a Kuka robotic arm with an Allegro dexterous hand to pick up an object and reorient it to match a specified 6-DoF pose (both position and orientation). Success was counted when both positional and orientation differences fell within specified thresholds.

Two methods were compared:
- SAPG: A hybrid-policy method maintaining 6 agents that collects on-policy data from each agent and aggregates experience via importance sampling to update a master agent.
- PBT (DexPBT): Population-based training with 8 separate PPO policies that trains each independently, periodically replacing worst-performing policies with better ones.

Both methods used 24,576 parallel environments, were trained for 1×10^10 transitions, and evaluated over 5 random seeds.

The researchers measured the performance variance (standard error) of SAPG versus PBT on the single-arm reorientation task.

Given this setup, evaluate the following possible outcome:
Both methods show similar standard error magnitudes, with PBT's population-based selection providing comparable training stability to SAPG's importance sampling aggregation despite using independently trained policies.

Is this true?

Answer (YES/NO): NO